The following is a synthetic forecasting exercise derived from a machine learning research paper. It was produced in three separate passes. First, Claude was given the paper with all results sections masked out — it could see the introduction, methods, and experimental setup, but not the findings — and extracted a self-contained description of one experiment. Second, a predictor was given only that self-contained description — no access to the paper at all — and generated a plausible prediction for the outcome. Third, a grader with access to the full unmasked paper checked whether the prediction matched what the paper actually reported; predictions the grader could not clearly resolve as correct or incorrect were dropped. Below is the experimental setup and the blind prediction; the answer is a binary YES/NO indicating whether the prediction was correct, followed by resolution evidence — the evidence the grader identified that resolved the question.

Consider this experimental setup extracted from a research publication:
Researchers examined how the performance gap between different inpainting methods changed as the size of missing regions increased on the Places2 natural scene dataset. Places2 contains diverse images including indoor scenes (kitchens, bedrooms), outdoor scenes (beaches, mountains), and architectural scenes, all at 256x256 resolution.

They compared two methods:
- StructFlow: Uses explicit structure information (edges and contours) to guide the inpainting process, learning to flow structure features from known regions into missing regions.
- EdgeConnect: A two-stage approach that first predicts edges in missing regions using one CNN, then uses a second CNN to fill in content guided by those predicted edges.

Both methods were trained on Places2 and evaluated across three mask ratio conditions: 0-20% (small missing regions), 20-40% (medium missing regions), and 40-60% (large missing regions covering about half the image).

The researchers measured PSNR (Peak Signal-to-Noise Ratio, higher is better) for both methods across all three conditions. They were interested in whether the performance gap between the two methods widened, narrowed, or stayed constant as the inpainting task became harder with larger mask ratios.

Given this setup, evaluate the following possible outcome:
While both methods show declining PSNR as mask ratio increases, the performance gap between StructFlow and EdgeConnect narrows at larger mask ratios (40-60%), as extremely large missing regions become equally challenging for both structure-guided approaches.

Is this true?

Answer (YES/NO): YES